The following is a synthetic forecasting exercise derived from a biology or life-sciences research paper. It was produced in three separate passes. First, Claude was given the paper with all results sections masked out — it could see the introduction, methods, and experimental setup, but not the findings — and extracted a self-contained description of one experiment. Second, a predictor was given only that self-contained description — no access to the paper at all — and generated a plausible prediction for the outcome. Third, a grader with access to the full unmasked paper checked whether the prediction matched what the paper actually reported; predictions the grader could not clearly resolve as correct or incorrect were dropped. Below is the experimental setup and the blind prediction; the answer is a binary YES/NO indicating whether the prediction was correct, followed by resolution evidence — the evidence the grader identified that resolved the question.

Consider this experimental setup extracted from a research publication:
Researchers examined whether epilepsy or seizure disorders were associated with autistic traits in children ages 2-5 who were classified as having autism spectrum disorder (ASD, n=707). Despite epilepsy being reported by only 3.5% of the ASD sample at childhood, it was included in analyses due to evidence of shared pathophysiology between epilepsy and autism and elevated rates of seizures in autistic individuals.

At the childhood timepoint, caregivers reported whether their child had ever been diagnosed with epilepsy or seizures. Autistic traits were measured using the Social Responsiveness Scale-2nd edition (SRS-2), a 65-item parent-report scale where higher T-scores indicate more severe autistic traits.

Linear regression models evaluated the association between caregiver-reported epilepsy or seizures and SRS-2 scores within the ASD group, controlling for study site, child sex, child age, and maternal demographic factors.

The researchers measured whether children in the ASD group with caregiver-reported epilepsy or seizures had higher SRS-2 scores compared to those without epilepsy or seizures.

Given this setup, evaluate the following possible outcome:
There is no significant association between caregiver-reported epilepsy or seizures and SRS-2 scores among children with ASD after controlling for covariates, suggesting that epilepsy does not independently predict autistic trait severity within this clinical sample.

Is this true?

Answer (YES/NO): NO